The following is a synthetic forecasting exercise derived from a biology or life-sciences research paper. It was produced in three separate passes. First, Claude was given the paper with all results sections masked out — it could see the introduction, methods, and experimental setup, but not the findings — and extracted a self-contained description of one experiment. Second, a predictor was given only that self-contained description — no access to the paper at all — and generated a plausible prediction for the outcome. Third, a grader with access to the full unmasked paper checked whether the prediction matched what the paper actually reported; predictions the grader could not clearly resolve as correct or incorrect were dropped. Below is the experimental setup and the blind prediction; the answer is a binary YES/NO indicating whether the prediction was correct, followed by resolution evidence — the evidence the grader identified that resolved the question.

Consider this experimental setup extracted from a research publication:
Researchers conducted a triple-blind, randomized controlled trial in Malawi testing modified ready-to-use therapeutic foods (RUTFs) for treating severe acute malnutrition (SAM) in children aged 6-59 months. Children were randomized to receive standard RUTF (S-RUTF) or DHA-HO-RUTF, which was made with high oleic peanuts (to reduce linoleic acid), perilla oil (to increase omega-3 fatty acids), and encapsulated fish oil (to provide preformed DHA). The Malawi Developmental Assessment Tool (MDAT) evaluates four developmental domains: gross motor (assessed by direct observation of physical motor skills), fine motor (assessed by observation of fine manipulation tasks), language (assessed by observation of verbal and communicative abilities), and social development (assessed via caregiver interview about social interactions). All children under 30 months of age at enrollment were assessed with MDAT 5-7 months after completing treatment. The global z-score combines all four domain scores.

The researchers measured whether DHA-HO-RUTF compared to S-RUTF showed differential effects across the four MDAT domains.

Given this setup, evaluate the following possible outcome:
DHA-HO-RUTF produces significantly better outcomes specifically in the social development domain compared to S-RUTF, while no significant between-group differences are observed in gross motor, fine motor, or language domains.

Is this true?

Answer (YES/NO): NO